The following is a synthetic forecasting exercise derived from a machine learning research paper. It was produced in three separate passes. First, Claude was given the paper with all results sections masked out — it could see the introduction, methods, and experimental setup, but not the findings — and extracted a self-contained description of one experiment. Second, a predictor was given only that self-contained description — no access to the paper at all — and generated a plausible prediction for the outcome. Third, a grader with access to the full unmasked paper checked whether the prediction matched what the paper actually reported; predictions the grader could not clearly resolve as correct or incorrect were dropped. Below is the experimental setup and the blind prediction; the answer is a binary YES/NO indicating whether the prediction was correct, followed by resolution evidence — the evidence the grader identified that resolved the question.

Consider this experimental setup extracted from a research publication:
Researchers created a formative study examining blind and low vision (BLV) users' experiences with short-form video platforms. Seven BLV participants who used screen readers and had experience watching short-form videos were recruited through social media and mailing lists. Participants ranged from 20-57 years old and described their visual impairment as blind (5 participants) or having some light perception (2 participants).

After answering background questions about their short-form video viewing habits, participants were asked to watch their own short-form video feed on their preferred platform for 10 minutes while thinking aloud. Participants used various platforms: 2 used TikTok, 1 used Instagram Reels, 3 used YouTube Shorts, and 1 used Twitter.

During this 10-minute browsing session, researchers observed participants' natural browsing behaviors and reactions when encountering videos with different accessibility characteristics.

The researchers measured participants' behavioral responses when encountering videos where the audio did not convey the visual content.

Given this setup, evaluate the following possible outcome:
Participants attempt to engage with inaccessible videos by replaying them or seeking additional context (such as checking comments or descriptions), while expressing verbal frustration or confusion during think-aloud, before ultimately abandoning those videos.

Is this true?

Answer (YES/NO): NO